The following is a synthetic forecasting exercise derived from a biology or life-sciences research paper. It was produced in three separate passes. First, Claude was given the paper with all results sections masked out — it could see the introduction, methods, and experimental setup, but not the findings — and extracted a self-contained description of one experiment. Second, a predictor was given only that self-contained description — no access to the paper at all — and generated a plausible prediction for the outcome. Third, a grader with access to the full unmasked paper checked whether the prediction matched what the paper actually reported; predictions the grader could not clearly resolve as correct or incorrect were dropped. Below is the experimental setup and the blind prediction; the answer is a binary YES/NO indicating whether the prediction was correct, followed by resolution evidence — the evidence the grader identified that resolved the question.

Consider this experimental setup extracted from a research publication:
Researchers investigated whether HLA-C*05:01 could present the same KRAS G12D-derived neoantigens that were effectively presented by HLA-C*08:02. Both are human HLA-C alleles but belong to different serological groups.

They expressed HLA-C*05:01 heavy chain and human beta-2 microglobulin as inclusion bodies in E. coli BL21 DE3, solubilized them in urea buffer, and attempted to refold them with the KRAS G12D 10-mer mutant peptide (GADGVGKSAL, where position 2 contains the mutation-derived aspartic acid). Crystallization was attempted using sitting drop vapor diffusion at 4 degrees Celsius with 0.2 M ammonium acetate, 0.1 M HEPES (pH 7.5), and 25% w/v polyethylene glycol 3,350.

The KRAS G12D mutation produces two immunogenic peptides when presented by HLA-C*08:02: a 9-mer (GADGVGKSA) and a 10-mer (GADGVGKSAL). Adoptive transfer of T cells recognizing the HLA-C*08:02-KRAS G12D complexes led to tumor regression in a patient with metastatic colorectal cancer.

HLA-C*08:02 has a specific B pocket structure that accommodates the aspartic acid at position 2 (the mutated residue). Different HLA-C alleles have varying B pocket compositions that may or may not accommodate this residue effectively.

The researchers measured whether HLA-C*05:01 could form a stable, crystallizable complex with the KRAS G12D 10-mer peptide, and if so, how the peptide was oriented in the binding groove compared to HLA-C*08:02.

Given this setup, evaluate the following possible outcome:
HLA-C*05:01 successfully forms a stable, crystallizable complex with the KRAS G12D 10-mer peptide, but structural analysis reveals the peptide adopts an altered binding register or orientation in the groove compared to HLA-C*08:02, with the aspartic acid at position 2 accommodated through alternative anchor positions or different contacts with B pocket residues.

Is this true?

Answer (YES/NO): NO